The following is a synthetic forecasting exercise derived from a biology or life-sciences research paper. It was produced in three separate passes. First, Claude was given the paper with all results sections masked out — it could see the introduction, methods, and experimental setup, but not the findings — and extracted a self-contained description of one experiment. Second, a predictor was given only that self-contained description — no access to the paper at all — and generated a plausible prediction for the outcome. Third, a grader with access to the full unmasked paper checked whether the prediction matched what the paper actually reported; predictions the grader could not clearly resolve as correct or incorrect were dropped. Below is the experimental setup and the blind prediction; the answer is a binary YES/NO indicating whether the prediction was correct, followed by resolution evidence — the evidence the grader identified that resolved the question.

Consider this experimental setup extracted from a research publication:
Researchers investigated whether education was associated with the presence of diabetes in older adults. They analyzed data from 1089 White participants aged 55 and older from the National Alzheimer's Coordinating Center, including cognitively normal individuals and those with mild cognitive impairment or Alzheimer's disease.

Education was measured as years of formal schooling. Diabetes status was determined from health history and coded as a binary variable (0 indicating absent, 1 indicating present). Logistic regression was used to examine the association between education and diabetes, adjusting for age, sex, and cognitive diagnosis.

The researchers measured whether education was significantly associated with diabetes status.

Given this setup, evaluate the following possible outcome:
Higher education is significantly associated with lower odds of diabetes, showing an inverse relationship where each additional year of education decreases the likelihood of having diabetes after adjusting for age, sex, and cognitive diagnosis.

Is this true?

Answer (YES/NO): YES